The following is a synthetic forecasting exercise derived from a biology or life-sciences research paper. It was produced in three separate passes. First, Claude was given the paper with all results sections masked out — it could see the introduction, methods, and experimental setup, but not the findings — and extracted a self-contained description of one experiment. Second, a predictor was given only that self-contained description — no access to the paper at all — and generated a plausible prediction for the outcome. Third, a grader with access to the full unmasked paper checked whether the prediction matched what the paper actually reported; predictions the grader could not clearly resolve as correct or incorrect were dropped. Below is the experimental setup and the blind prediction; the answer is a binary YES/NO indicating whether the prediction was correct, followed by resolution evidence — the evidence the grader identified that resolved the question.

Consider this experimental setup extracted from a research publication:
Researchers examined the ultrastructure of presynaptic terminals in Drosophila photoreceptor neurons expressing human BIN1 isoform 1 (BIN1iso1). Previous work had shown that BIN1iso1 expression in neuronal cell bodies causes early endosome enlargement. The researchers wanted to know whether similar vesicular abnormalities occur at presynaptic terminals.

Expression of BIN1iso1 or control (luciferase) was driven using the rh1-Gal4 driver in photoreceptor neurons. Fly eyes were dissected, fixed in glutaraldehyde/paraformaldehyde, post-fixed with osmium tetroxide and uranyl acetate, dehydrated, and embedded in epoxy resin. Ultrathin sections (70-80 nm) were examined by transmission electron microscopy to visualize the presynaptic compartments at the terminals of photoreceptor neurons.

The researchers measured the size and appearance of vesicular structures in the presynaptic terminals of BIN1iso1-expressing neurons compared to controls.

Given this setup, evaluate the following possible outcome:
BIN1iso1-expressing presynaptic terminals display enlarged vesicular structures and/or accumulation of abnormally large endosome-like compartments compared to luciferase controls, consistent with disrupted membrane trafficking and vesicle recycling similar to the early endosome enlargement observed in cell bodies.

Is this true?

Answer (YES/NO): YES